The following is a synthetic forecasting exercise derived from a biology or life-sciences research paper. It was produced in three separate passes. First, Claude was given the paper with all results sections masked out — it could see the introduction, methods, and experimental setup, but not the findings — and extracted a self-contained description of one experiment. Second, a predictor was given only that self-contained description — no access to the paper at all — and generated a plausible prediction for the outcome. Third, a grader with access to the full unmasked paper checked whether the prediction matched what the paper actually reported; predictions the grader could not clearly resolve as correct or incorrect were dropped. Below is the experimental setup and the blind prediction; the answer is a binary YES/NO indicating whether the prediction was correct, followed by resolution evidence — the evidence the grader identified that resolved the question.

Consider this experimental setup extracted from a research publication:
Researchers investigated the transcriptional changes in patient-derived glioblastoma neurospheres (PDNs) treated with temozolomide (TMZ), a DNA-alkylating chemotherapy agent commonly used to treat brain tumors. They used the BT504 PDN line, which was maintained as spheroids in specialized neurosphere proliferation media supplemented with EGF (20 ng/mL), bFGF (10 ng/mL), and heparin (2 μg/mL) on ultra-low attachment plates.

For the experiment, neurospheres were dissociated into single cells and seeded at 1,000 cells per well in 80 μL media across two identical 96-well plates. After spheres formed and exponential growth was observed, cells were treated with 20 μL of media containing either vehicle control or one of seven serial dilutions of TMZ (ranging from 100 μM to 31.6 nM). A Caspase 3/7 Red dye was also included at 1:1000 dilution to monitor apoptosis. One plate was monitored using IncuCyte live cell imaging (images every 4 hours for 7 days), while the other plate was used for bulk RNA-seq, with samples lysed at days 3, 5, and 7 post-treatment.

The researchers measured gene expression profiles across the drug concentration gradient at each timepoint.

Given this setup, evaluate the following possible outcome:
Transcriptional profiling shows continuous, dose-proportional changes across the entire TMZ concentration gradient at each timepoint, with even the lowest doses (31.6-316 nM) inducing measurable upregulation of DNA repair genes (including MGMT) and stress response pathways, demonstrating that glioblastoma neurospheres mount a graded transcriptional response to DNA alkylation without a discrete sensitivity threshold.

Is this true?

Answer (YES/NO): NO